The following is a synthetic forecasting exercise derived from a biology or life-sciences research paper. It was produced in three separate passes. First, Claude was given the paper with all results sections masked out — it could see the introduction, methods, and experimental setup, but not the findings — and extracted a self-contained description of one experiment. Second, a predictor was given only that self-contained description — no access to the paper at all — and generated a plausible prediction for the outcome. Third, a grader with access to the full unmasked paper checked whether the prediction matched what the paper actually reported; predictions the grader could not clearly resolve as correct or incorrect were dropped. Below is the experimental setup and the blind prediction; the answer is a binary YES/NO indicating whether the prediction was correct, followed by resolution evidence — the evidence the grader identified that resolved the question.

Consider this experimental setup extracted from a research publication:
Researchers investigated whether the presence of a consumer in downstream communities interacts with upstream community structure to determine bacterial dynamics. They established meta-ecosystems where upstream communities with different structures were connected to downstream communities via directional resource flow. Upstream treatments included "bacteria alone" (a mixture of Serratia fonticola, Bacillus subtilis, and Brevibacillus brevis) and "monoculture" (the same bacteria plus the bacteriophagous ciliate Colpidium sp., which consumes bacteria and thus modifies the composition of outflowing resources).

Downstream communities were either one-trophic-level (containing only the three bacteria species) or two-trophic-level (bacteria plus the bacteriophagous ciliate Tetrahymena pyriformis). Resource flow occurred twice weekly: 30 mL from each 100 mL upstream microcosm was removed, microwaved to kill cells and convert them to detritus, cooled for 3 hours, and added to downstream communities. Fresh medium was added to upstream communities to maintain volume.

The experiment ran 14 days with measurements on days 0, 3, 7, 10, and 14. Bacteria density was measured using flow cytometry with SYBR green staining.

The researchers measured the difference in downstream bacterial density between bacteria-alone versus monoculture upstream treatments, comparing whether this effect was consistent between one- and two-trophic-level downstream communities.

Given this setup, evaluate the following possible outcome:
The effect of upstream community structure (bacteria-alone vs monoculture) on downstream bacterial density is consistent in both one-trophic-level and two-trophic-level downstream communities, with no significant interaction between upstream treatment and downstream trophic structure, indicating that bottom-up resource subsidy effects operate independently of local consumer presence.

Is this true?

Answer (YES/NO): NO